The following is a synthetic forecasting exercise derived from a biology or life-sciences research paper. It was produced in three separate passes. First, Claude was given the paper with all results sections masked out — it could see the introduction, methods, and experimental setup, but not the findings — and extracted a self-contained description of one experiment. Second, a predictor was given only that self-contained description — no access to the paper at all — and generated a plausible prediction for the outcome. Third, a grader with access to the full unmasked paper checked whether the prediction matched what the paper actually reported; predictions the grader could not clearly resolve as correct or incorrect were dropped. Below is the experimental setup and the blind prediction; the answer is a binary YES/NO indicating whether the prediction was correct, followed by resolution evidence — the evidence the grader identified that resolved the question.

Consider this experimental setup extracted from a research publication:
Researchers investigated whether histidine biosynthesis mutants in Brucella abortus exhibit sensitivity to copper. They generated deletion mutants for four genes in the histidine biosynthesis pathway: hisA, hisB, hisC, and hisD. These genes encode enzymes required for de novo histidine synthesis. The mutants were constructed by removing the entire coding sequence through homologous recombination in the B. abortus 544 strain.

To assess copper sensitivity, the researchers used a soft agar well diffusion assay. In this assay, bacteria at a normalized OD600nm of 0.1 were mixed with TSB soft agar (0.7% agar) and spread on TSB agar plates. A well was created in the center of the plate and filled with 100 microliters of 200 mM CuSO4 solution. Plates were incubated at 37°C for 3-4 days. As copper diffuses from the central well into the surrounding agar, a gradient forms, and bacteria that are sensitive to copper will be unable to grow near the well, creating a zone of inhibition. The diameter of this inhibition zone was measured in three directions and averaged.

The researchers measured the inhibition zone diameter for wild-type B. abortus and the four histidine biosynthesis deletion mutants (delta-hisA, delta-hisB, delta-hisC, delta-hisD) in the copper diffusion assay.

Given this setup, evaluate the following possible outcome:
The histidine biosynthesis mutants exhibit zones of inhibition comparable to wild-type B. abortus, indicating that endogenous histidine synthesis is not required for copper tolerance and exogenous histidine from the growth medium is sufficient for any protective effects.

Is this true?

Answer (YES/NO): NO